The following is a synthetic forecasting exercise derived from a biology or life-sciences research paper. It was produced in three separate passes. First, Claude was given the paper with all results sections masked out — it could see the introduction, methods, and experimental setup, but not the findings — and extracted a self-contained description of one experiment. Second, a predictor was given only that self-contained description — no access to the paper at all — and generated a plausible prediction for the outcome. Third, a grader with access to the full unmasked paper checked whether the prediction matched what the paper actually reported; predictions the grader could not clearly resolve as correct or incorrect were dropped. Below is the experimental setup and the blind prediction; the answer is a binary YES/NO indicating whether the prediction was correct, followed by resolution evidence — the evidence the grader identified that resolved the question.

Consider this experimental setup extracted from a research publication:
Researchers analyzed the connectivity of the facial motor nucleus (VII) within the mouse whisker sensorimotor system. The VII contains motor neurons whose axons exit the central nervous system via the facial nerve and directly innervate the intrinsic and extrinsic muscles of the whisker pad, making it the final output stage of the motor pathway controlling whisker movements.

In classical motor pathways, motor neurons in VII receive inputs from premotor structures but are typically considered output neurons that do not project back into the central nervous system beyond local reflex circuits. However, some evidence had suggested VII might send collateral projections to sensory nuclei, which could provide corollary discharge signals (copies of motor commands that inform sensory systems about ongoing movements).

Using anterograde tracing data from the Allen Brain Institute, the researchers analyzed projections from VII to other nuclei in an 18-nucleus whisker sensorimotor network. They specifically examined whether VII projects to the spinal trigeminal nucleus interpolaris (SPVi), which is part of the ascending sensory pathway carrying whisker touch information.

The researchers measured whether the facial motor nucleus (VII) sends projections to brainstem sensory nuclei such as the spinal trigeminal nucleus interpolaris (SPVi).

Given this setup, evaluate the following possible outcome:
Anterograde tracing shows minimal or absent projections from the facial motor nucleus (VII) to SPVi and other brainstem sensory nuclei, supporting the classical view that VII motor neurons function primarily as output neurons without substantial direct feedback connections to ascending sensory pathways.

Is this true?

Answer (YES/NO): NO